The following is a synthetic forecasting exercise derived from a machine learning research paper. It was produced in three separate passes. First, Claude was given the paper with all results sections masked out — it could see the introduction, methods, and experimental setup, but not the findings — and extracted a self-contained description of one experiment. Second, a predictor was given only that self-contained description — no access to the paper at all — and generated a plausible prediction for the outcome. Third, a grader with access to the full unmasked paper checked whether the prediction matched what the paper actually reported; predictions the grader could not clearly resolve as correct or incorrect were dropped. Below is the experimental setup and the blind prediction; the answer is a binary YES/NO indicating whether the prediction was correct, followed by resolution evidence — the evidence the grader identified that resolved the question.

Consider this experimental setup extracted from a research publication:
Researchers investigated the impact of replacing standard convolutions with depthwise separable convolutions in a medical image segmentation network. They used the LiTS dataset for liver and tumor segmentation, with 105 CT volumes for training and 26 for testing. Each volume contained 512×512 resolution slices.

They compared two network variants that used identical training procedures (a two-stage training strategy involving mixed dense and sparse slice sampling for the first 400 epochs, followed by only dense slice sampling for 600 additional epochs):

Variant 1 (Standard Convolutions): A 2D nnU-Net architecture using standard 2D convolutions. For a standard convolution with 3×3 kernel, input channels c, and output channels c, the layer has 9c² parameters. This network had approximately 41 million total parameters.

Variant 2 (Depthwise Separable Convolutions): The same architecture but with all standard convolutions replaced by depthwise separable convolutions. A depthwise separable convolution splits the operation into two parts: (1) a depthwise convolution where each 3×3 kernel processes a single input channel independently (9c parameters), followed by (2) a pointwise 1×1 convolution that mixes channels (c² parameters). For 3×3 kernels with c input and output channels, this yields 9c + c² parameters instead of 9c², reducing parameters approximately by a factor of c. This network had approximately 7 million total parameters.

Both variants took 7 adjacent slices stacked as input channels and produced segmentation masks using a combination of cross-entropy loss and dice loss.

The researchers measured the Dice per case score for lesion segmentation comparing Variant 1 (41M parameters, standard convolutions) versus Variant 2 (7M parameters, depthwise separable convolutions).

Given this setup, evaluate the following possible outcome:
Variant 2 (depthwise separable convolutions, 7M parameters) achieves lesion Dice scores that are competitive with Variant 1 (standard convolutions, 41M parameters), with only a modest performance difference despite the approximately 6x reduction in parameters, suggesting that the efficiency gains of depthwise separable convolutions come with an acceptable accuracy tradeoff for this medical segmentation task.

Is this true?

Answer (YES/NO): YES